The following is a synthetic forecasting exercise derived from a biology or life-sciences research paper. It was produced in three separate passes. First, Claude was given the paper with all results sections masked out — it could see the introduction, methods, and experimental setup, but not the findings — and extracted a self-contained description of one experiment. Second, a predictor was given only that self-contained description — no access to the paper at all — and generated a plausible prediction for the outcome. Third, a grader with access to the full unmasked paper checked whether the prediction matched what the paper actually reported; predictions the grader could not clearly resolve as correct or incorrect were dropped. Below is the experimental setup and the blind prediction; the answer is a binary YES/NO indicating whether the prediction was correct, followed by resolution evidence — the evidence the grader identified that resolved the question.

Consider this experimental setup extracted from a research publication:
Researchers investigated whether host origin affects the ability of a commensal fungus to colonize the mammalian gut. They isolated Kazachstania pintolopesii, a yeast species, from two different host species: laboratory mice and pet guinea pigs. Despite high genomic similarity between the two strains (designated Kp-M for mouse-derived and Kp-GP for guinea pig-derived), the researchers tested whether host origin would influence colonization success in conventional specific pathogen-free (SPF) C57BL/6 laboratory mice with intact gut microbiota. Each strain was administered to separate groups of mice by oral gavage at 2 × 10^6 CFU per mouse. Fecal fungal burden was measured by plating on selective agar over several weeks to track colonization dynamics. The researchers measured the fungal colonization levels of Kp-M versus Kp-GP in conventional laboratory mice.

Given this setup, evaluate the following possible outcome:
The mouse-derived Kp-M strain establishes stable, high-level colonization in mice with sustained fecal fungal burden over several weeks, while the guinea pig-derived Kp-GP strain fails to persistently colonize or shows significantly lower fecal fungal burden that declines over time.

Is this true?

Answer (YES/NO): YES